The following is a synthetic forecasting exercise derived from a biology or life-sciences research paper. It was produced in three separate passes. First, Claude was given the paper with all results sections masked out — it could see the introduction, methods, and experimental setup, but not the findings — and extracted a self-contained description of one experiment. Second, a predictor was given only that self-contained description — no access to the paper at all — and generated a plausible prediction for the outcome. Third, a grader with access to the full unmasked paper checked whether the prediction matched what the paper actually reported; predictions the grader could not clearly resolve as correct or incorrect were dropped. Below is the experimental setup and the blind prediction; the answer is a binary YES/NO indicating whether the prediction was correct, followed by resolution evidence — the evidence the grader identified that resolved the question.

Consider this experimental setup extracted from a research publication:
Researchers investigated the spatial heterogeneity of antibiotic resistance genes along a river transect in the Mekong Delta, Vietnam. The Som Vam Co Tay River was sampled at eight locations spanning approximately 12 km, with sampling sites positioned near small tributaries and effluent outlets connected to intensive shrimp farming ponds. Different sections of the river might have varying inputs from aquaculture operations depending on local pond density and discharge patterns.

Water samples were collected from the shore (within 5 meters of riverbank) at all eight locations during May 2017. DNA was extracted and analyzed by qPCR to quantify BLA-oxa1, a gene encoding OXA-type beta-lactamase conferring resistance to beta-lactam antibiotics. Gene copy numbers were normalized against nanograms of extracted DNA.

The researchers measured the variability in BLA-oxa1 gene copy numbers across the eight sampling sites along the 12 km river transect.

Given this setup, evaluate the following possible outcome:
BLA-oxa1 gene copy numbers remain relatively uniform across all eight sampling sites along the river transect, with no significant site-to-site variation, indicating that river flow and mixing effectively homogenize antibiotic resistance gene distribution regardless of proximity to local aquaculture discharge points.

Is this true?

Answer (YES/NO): NO